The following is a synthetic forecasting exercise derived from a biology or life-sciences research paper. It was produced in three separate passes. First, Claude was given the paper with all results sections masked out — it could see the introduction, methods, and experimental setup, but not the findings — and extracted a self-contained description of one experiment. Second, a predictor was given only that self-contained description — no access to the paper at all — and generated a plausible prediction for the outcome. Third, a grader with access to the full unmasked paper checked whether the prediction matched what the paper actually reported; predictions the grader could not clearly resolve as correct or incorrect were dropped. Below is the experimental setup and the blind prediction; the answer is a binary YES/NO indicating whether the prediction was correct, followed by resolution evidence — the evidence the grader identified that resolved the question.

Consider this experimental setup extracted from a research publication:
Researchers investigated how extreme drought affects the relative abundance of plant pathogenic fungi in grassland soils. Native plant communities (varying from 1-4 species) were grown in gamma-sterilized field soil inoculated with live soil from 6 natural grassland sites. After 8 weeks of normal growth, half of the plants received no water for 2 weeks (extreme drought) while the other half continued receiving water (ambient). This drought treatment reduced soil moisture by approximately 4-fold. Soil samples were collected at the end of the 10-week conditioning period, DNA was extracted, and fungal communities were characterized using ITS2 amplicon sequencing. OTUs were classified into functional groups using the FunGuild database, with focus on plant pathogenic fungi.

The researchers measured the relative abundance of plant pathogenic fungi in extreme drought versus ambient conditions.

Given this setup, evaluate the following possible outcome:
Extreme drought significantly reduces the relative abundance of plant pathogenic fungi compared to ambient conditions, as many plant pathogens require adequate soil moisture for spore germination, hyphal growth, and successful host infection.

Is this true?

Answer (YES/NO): NO